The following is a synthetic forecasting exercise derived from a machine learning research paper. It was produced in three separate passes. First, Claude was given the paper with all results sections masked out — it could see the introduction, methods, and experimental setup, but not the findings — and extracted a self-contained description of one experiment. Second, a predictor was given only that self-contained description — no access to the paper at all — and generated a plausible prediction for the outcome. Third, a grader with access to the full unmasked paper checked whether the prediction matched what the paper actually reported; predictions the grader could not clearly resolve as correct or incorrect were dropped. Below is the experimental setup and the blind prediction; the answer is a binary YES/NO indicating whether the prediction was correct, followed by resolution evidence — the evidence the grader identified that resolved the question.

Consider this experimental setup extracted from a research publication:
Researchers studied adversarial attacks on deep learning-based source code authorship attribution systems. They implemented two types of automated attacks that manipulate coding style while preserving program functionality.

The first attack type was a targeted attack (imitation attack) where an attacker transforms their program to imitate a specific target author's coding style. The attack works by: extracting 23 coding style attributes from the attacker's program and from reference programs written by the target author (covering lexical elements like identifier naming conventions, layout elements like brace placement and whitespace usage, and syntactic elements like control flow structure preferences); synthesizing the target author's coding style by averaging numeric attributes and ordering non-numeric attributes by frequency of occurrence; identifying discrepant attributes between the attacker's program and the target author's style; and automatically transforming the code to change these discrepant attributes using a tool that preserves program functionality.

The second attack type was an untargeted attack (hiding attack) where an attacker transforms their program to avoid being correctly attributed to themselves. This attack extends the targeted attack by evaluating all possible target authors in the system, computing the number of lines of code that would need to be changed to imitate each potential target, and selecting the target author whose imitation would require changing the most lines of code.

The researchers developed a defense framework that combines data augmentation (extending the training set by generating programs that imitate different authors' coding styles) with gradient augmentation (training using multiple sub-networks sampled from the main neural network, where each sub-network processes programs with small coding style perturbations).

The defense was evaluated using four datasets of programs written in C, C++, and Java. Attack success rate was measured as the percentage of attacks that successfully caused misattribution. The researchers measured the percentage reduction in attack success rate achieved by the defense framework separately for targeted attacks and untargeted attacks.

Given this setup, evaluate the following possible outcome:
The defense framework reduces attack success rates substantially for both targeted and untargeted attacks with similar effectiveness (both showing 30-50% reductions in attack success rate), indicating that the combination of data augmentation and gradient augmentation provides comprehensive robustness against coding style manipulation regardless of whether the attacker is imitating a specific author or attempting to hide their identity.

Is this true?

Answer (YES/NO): NO